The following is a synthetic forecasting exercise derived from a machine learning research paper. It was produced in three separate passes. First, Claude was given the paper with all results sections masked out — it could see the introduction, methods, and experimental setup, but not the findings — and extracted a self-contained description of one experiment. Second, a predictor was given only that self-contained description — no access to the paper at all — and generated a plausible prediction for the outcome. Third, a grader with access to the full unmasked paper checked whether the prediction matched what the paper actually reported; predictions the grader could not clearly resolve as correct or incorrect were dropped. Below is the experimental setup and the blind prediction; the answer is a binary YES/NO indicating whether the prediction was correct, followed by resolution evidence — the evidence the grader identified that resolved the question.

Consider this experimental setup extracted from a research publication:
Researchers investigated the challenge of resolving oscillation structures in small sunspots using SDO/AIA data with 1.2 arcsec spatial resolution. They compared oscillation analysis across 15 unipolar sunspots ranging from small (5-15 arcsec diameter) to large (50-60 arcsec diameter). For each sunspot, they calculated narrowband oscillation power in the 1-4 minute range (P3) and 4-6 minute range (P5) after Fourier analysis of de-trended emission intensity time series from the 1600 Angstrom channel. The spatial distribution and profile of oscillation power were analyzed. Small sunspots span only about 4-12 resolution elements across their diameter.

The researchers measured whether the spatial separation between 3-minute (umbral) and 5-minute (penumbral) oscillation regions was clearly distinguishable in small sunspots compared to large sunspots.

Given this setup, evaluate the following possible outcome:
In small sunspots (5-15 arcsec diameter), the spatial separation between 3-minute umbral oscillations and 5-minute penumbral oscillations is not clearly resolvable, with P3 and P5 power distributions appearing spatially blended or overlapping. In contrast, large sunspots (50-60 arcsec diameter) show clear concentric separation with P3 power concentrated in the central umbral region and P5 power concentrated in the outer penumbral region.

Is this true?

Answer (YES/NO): NO